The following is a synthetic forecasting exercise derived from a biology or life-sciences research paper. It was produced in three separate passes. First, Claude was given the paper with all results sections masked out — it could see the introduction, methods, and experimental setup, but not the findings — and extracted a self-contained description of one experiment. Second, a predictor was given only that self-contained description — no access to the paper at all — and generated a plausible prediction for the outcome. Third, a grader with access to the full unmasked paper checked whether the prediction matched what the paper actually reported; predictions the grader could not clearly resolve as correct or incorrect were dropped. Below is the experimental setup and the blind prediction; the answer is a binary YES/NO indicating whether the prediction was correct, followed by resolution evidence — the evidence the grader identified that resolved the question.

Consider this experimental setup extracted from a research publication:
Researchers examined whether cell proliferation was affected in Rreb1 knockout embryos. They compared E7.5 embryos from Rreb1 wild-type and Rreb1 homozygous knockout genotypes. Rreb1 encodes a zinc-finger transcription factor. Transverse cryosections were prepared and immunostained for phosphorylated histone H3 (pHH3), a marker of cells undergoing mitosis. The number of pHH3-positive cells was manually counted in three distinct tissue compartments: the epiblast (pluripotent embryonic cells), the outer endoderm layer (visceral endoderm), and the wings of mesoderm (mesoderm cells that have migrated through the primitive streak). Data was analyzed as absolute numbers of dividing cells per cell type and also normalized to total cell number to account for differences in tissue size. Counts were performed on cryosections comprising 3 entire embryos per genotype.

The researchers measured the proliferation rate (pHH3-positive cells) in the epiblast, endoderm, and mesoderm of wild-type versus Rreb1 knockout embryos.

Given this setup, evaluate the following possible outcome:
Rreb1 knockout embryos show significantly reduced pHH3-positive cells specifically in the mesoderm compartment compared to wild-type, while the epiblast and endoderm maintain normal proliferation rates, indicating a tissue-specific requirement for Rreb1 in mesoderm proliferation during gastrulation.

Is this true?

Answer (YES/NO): NO